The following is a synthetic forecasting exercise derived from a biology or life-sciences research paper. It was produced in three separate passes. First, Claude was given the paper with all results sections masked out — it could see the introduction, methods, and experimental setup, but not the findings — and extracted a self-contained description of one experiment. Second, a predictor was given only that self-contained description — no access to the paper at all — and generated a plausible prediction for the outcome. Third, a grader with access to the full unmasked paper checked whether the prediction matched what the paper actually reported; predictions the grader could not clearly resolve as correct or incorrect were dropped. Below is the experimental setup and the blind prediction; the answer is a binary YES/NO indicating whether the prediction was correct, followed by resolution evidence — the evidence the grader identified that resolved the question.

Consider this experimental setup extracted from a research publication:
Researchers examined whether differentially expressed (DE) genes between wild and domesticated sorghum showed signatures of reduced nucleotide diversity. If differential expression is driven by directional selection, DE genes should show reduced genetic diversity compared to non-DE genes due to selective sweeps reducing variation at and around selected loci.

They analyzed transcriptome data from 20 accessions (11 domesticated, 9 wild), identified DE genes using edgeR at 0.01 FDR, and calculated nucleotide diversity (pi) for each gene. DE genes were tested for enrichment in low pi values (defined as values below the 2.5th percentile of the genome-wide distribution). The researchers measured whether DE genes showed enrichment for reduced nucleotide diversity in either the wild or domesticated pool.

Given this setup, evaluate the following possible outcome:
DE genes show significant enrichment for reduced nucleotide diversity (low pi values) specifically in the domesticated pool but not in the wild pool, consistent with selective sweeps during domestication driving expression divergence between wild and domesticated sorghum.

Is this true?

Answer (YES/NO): YES